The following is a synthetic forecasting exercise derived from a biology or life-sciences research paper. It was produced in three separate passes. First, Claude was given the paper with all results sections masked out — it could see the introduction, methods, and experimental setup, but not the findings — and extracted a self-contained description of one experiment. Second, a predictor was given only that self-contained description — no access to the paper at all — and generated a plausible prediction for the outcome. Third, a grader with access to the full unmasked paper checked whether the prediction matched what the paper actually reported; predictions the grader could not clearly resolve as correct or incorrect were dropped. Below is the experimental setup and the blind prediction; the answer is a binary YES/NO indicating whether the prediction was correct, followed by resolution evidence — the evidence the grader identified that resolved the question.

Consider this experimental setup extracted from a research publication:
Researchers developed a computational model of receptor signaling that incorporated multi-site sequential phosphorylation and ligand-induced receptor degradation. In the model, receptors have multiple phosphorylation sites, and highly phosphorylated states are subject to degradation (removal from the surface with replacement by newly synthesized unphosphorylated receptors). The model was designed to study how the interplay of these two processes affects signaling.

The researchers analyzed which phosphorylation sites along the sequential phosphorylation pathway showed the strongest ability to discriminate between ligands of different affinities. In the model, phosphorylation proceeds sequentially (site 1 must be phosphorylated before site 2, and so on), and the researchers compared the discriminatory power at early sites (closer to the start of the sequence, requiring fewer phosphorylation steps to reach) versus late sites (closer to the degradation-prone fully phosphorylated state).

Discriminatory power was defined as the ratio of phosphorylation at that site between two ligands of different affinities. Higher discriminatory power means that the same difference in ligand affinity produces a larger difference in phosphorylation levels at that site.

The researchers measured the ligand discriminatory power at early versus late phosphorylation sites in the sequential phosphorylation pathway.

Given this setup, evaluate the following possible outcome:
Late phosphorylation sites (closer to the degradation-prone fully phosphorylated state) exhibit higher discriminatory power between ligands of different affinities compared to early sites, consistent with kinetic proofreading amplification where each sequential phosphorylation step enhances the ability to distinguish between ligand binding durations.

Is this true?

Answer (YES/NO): NO